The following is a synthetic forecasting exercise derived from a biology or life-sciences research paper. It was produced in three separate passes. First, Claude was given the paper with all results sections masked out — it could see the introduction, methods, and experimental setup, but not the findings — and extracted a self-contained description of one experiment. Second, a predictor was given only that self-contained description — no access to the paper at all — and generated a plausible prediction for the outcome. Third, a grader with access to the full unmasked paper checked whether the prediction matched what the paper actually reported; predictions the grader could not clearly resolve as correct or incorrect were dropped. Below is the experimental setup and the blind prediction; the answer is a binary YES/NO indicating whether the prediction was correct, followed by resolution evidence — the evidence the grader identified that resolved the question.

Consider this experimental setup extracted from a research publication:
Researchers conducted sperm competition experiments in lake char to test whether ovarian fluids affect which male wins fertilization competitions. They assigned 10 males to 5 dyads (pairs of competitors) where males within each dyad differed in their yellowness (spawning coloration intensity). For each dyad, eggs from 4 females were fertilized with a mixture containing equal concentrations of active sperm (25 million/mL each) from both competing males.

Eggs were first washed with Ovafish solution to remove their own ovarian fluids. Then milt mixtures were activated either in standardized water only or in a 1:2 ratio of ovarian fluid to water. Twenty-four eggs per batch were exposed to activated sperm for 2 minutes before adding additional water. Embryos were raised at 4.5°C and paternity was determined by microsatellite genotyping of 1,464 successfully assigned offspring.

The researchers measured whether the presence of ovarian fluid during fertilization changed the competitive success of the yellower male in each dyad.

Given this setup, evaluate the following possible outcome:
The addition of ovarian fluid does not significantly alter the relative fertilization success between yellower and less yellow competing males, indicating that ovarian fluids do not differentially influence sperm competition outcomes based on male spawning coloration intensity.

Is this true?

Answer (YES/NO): NO